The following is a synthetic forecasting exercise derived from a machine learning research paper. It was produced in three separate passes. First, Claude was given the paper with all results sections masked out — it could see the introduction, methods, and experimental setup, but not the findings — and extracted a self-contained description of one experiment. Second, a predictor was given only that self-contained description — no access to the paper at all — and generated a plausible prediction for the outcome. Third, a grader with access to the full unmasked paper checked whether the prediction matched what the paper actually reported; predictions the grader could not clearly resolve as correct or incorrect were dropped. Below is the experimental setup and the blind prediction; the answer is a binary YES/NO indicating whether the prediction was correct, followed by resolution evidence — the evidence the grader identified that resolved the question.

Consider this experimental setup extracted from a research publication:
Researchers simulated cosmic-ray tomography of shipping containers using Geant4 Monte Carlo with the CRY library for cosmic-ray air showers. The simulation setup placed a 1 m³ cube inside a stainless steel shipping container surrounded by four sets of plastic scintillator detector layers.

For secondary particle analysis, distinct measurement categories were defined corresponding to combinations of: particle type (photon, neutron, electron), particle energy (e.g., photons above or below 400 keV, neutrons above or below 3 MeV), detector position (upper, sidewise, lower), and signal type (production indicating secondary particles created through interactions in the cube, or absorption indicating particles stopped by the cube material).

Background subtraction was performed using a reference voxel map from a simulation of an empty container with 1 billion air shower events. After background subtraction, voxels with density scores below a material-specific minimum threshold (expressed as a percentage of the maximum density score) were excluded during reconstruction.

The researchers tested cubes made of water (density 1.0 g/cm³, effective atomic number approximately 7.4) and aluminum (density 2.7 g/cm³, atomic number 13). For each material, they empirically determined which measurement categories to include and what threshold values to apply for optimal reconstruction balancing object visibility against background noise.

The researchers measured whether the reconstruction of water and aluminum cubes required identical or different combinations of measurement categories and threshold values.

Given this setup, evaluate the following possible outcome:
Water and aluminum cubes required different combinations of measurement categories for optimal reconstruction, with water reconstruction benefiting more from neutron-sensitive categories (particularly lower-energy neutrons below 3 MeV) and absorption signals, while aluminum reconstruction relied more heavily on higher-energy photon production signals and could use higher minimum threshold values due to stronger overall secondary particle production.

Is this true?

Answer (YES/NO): NO